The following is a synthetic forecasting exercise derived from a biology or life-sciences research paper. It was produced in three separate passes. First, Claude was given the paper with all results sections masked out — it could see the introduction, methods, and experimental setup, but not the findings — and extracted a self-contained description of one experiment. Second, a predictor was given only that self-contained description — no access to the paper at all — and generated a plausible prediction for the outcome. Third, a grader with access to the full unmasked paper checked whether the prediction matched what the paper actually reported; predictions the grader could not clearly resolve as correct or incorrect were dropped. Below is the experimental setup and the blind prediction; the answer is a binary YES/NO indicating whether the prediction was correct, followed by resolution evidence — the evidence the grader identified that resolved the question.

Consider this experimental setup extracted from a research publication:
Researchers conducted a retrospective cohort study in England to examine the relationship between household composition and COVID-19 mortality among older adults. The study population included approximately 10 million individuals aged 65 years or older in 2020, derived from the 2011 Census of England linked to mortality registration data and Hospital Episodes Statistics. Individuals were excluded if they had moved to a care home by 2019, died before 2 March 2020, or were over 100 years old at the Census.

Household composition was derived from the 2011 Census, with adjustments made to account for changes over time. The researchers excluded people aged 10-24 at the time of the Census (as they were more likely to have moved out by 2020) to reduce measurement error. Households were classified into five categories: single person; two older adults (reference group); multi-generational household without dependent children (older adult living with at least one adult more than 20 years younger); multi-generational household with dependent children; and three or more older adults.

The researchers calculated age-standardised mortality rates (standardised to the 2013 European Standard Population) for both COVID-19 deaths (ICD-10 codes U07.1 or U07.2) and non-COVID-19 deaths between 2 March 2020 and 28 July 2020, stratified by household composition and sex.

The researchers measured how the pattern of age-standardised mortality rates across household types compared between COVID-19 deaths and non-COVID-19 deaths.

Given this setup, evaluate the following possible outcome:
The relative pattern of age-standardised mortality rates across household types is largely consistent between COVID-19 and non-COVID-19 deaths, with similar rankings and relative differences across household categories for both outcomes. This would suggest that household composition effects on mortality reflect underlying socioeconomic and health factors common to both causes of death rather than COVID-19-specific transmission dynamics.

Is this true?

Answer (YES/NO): NO